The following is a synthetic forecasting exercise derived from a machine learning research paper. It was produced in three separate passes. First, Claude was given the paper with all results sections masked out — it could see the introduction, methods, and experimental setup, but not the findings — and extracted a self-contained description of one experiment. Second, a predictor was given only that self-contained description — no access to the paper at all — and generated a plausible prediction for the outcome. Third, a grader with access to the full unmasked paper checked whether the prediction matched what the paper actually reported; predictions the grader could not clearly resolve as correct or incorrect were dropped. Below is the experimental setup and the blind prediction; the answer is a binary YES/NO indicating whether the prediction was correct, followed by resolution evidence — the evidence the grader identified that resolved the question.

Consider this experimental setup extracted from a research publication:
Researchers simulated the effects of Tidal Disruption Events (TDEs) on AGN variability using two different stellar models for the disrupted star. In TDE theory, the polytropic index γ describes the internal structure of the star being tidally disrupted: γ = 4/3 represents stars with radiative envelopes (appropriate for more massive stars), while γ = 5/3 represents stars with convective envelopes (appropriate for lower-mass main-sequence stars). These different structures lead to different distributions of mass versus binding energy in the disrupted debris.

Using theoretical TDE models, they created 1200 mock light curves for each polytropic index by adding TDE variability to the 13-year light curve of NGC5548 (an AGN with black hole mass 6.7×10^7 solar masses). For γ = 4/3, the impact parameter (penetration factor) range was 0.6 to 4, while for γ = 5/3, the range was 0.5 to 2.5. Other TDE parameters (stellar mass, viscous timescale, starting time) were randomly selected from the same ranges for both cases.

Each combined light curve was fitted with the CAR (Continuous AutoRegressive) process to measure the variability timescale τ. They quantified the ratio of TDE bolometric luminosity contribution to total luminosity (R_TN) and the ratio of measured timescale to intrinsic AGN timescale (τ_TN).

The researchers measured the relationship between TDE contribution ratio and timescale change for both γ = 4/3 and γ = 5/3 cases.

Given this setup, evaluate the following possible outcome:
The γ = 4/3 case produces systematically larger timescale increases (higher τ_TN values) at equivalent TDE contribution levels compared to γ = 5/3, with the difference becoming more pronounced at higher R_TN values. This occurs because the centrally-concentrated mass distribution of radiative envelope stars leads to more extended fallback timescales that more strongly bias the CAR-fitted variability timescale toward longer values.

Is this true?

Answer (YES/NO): NO